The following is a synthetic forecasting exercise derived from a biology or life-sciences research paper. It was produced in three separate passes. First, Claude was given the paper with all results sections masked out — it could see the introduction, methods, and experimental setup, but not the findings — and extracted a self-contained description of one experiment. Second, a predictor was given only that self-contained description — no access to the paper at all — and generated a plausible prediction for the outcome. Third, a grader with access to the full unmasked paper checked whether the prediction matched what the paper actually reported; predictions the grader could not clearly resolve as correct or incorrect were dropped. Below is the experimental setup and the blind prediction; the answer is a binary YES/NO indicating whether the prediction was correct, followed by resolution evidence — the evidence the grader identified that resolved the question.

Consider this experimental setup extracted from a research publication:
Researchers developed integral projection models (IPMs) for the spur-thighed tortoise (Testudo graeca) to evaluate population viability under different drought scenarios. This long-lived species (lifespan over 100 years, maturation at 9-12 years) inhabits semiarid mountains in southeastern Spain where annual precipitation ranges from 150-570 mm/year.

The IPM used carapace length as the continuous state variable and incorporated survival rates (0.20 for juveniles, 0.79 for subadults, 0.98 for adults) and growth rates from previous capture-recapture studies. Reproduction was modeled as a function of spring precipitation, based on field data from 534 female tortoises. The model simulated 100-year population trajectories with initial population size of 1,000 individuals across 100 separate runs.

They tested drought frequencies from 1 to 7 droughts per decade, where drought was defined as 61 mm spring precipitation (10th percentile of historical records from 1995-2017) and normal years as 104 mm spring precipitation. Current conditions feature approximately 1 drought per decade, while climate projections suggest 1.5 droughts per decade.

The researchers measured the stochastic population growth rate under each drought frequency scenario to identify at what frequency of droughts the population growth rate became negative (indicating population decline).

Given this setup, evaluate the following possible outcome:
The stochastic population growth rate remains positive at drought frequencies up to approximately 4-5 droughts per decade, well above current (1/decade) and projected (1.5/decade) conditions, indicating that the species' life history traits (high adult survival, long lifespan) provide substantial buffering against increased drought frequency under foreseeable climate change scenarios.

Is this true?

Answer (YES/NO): NO